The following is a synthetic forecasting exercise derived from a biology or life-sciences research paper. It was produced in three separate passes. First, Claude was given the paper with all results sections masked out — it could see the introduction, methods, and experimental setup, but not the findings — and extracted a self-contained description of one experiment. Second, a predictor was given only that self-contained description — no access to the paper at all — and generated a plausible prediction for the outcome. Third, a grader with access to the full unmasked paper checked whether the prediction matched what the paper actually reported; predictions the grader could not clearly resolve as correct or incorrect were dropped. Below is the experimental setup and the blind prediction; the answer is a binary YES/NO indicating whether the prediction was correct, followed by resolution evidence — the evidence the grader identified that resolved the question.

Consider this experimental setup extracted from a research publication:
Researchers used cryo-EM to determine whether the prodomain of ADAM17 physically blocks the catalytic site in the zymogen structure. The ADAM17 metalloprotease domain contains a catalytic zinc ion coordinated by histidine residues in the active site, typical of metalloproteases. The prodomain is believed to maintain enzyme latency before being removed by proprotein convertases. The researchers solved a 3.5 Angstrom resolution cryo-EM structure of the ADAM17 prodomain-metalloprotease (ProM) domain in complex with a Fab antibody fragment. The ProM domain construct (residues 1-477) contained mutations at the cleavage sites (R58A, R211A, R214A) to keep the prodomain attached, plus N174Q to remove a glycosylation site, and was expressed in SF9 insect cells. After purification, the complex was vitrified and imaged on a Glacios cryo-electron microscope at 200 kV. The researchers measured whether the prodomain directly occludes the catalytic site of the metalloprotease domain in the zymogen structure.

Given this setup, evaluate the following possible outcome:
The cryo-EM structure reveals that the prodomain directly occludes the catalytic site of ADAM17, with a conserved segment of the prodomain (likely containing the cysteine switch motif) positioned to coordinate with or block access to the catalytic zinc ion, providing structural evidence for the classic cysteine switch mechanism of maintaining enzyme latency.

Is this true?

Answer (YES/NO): YES